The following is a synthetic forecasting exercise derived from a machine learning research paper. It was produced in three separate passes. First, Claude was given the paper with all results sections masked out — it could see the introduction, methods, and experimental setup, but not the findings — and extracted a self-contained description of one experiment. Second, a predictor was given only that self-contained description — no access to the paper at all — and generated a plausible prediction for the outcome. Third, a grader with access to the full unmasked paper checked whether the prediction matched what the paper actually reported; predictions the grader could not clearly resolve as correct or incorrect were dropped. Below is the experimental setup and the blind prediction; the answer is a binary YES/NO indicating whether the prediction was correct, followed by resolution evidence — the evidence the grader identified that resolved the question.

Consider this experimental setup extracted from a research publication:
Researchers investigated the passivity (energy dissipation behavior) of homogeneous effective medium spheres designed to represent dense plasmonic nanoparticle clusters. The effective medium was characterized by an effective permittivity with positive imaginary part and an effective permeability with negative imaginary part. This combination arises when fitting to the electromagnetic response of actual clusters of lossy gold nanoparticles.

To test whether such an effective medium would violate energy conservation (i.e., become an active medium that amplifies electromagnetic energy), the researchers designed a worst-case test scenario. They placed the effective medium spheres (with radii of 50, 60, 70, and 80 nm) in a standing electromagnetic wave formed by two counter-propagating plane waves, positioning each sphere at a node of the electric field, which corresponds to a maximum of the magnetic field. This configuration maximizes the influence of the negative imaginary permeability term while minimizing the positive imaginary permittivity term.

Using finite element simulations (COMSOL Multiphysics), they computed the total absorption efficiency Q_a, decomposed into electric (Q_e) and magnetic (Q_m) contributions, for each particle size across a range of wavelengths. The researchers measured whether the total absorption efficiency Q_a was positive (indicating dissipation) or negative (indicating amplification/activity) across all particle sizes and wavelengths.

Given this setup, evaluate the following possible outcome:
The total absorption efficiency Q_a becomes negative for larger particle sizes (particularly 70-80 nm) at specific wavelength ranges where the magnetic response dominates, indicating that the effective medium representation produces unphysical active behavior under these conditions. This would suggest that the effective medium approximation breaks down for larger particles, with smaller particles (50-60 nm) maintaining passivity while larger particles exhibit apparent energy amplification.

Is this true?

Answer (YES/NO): NO